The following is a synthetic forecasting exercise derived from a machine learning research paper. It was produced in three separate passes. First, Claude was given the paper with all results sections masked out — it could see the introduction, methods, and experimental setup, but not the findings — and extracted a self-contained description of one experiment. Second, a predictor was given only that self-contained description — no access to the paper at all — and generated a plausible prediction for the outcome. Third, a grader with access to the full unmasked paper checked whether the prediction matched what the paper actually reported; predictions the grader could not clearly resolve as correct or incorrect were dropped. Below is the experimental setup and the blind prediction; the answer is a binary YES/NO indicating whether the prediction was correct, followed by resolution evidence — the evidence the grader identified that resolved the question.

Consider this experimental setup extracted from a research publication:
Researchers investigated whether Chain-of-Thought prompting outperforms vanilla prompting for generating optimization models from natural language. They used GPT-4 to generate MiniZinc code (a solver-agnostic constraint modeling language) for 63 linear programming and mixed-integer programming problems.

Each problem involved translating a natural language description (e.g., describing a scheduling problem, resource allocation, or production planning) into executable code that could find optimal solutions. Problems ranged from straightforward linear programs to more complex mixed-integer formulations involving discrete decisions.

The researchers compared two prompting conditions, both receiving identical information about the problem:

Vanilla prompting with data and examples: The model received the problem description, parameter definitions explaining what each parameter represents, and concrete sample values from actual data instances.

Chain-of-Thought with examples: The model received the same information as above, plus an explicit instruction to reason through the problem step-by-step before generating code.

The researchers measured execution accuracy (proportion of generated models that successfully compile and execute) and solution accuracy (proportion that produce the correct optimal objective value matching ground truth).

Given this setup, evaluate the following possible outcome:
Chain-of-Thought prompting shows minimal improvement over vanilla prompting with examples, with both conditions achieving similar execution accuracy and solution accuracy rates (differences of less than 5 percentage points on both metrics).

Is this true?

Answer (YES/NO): NO